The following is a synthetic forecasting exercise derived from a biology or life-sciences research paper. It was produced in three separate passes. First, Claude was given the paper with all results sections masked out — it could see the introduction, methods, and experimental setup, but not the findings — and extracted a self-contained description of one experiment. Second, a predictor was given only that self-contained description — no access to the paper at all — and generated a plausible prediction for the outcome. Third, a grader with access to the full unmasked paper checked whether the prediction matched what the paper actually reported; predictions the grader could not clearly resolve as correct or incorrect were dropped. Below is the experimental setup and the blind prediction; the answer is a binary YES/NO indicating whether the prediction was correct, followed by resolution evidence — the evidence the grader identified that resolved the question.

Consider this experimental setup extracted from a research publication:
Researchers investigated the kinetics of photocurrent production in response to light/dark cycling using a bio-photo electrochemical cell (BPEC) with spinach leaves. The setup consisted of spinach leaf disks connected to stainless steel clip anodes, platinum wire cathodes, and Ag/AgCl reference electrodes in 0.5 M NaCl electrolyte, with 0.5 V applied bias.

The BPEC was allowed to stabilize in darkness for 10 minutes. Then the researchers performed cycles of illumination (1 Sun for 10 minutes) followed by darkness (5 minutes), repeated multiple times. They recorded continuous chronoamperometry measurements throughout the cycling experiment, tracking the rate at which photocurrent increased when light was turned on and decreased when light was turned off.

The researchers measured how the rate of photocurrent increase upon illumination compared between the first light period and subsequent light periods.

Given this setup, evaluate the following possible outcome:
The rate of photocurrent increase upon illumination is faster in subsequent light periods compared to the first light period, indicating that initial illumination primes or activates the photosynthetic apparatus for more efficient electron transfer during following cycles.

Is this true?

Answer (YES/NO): YES